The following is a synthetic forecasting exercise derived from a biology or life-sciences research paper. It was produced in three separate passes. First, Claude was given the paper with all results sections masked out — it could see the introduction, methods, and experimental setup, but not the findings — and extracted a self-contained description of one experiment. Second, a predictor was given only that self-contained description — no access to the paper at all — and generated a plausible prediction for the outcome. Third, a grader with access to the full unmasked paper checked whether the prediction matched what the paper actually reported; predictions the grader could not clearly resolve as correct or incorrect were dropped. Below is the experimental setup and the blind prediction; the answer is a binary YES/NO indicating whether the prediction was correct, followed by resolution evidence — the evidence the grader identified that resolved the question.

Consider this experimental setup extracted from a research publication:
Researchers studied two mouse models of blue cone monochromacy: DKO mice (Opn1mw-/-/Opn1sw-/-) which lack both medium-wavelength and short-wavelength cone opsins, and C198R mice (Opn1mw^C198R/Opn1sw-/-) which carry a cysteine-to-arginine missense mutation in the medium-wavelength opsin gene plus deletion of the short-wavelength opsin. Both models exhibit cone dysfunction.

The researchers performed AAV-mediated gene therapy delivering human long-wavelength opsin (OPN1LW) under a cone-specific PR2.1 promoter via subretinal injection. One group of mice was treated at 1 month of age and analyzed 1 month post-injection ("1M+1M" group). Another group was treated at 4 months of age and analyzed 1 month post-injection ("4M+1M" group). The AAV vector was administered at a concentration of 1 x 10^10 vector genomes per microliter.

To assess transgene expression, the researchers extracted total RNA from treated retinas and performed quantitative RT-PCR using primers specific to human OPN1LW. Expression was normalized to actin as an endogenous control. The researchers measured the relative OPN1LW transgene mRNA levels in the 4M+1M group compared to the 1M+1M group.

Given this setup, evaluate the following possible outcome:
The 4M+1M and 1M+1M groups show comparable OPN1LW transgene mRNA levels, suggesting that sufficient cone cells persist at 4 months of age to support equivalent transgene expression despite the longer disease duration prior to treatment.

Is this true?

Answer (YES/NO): NO